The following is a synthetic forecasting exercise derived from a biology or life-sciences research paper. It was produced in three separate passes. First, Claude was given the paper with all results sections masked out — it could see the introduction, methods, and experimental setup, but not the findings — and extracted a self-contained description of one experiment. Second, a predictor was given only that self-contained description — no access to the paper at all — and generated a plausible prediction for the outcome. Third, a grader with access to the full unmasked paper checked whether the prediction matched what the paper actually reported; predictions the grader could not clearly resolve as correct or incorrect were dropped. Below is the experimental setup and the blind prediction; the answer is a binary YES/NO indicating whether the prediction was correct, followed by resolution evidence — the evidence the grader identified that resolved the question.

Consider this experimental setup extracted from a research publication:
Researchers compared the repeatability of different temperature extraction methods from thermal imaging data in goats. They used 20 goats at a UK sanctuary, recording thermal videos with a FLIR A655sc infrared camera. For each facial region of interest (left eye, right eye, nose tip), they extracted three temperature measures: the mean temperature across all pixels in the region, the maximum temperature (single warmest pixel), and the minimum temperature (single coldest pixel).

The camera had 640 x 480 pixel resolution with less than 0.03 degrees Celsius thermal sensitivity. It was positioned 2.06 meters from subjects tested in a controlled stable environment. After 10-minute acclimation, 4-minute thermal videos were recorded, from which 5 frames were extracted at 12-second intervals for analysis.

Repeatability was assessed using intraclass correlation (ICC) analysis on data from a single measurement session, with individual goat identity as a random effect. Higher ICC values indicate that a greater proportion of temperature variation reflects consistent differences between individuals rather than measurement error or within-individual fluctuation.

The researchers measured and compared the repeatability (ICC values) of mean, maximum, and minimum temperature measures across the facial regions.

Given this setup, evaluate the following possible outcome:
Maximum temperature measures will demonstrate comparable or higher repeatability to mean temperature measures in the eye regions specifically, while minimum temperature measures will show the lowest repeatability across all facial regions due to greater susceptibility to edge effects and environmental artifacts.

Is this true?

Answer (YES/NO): NO